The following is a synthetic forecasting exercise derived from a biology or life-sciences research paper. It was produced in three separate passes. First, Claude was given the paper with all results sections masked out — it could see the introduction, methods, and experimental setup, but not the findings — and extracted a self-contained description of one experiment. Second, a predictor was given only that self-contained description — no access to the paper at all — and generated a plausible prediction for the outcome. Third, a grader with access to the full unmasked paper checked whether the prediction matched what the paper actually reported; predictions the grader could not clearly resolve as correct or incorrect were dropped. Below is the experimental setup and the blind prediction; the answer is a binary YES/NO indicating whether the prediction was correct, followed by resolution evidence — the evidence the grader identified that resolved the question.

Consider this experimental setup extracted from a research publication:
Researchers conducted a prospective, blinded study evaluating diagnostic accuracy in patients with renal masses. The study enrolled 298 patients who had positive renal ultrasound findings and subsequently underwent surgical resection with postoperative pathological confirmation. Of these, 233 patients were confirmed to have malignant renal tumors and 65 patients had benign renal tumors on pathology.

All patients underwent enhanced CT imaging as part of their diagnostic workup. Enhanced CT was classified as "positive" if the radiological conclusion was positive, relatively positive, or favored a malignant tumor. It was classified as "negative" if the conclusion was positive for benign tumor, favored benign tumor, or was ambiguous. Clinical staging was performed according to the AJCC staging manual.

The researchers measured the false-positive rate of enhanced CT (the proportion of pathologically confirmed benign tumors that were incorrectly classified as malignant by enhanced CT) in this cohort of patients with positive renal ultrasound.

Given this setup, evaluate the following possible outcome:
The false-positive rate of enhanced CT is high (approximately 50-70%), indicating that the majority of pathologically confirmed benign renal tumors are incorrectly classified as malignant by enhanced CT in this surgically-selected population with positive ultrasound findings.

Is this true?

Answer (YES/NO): NO